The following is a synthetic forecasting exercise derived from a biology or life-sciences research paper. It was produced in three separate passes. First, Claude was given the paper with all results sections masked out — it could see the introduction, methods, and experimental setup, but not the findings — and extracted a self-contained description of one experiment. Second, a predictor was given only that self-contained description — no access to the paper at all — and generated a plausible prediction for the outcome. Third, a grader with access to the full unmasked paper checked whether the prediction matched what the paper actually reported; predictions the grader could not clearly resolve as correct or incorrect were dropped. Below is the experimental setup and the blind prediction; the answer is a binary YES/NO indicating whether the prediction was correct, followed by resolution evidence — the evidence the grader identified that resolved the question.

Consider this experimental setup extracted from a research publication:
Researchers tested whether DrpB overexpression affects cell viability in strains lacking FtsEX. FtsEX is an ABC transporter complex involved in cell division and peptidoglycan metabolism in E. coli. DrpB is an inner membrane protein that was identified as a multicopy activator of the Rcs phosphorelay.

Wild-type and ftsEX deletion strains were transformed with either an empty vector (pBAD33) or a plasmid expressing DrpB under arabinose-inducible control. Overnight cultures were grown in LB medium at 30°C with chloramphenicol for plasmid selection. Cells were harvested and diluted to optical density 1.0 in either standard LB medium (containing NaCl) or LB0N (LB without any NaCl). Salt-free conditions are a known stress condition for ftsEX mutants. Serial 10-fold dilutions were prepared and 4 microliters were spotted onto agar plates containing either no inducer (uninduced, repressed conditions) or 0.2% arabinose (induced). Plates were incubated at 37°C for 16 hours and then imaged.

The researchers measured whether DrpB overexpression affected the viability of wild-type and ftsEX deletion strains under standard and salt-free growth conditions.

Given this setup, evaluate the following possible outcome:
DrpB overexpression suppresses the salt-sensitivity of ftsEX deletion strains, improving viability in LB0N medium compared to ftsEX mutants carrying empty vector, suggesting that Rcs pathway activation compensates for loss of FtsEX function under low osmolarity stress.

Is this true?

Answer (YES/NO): NO